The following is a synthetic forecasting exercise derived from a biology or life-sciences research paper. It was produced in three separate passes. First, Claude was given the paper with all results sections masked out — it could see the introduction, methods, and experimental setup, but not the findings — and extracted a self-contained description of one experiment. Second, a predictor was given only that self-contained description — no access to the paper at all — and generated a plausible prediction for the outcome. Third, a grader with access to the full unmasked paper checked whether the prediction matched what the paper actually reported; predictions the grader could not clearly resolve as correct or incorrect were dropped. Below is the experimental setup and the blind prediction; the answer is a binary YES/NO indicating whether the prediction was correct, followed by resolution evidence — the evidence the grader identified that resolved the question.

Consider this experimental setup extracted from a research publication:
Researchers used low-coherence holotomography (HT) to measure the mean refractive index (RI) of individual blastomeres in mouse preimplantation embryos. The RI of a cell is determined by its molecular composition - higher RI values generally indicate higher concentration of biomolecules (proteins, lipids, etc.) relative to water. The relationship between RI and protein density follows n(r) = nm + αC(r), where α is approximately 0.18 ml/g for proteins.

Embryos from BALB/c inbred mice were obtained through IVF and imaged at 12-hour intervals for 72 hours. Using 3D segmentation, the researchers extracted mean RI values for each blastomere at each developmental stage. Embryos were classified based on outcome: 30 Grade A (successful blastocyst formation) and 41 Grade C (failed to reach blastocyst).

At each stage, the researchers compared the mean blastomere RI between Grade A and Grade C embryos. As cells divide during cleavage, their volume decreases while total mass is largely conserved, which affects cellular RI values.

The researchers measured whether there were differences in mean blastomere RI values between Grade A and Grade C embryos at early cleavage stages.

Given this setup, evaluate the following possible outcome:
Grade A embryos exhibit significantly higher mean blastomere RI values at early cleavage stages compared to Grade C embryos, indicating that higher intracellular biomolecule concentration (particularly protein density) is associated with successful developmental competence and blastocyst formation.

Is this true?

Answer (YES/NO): NO